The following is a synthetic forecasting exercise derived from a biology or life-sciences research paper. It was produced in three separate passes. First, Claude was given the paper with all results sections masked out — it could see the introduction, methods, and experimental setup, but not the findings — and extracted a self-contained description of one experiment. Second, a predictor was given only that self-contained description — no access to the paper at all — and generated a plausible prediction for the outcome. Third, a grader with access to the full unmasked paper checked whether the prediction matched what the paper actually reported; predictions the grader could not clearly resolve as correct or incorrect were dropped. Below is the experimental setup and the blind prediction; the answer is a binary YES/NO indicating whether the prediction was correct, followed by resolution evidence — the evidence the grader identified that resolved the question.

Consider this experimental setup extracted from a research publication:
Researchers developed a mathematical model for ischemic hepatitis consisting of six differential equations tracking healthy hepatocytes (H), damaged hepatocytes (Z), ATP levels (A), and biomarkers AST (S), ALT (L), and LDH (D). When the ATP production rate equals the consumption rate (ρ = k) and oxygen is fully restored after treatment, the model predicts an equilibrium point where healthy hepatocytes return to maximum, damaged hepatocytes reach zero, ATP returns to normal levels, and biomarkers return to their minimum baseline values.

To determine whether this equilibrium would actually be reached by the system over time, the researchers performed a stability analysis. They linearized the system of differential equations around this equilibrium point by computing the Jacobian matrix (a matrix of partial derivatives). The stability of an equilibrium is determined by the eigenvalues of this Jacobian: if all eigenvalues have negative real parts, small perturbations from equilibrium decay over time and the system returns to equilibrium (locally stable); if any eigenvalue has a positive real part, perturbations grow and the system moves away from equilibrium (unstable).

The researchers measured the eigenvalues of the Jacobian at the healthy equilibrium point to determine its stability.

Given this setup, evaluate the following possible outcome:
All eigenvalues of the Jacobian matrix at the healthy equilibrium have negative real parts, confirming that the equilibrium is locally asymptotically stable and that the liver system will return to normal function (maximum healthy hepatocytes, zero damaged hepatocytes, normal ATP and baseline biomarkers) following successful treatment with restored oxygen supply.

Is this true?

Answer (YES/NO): YES